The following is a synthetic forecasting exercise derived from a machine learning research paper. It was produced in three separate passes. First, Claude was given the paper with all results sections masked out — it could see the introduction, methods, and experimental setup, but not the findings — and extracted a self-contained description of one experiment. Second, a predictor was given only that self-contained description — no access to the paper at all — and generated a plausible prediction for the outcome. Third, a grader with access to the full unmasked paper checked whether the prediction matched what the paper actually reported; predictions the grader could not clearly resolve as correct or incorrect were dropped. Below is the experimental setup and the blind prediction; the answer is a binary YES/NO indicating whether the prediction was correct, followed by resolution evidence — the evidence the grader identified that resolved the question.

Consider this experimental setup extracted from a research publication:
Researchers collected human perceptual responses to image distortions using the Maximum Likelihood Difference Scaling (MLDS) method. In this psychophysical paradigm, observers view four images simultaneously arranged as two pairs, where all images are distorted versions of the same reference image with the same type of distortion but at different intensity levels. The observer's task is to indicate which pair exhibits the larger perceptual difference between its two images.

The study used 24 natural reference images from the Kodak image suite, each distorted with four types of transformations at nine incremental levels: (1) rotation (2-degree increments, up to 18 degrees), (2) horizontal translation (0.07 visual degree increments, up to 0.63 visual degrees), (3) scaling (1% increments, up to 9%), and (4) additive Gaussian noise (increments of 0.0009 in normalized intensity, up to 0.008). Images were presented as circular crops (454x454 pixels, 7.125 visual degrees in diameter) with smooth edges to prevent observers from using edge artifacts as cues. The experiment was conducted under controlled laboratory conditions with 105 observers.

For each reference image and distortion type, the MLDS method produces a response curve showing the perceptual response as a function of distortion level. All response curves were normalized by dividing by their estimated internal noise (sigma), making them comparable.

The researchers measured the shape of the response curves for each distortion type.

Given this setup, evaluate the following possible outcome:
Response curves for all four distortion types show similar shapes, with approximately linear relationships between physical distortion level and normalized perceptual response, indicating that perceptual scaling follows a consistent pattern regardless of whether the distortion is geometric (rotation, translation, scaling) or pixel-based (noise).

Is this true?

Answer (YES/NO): NO